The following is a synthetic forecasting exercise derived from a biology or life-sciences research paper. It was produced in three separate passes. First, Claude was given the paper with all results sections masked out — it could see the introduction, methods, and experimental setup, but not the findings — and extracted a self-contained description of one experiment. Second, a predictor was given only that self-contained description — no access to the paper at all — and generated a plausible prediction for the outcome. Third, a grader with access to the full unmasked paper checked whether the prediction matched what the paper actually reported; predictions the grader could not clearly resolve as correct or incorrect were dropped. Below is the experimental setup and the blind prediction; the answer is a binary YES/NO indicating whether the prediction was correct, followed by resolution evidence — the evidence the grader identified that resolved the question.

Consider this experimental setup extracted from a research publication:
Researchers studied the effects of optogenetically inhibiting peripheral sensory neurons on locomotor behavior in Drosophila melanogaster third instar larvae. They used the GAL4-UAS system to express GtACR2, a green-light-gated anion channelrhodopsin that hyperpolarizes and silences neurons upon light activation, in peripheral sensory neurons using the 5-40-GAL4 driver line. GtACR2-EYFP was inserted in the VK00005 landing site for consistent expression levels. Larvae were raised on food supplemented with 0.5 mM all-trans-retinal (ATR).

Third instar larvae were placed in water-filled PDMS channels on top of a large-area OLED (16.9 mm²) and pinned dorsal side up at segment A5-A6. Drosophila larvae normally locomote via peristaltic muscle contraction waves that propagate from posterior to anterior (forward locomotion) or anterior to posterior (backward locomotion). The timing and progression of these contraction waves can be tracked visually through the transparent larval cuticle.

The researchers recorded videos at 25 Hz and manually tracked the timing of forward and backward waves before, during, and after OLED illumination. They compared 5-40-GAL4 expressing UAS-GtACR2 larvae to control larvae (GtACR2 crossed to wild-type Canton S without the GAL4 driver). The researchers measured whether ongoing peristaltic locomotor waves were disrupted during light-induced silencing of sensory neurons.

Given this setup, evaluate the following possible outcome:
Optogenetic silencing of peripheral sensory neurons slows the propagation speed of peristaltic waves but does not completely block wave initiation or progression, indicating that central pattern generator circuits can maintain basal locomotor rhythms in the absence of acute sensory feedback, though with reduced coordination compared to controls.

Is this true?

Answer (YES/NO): NO